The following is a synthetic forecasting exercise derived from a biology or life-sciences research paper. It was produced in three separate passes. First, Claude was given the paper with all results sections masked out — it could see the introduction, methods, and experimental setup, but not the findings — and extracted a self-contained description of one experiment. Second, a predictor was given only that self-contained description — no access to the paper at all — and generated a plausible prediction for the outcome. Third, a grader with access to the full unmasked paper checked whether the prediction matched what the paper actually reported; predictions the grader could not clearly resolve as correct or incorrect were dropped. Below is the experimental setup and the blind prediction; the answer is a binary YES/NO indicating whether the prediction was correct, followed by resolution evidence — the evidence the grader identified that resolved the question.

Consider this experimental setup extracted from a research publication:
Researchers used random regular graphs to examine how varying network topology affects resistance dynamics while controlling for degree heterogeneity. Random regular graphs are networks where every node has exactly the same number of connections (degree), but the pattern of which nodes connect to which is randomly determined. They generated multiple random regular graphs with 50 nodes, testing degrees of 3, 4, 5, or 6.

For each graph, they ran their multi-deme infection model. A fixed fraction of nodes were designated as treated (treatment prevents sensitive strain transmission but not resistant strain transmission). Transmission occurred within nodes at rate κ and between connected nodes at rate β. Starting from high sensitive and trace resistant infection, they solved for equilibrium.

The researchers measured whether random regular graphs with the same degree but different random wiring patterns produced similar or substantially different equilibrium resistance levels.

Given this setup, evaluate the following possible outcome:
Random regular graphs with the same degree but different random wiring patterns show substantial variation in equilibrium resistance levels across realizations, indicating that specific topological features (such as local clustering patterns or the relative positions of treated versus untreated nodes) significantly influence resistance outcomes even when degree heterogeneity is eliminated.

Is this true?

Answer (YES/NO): YES